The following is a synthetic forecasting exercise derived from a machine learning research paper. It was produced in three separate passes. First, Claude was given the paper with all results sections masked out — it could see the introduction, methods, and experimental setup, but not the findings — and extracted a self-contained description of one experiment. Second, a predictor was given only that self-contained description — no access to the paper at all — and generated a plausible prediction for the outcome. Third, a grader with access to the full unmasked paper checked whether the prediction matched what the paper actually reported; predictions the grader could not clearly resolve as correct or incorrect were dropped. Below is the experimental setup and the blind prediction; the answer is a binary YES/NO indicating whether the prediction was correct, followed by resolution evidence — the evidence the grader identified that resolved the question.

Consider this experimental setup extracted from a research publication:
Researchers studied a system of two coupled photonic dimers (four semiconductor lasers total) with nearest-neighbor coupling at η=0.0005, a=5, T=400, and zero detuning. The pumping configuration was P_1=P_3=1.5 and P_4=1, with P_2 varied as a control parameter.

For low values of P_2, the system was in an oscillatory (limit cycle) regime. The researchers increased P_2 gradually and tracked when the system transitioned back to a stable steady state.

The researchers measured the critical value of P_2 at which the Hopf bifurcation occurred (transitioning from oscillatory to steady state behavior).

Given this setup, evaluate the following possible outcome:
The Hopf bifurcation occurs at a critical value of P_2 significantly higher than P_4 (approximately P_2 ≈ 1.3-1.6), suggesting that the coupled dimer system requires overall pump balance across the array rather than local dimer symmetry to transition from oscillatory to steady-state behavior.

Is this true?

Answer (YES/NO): NO